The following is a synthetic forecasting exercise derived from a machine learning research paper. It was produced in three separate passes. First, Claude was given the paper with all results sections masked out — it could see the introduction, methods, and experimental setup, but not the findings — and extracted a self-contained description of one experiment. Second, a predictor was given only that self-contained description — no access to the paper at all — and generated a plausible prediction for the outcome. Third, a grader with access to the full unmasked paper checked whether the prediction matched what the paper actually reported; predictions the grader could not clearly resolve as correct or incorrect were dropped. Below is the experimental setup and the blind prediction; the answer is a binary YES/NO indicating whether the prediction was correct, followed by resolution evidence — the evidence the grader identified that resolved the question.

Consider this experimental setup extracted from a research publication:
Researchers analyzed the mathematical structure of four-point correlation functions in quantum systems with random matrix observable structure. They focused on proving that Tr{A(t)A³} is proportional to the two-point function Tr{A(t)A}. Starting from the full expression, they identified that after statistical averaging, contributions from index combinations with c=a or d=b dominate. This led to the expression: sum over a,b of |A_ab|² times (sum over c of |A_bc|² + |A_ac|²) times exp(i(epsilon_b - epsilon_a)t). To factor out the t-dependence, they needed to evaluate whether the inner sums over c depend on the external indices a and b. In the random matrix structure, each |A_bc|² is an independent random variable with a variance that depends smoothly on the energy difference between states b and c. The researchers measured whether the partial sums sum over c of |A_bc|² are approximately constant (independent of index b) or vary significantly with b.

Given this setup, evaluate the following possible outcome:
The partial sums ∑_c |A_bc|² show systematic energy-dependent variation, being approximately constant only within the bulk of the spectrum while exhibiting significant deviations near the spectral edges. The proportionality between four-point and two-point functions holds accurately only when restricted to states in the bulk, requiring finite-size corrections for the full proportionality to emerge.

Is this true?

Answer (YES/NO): NO